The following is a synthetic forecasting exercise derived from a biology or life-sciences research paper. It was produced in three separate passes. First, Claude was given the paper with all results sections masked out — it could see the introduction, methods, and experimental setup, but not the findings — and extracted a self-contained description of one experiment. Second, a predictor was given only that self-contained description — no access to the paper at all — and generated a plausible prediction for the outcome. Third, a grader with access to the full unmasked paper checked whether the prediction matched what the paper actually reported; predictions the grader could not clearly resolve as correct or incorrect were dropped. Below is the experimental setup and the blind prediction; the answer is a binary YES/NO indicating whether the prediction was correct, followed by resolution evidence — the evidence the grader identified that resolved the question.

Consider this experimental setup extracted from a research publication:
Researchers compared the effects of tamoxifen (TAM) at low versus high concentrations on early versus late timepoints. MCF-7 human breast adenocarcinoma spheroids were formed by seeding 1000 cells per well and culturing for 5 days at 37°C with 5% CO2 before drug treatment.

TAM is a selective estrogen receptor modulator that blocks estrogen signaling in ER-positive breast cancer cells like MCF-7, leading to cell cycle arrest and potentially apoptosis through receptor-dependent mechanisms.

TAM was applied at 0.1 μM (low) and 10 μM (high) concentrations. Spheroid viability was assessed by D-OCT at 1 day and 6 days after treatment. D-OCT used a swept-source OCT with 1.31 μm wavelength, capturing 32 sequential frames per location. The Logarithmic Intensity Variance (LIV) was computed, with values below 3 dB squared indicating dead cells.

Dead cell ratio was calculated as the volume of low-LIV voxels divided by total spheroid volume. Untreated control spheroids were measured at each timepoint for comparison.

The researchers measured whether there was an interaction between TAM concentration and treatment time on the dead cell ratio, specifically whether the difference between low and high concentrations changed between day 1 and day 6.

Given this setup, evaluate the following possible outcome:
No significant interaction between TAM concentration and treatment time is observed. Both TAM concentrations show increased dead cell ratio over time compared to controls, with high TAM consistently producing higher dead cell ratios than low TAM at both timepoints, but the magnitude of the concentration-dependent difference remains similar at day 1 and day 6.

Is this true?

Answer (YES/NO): NO